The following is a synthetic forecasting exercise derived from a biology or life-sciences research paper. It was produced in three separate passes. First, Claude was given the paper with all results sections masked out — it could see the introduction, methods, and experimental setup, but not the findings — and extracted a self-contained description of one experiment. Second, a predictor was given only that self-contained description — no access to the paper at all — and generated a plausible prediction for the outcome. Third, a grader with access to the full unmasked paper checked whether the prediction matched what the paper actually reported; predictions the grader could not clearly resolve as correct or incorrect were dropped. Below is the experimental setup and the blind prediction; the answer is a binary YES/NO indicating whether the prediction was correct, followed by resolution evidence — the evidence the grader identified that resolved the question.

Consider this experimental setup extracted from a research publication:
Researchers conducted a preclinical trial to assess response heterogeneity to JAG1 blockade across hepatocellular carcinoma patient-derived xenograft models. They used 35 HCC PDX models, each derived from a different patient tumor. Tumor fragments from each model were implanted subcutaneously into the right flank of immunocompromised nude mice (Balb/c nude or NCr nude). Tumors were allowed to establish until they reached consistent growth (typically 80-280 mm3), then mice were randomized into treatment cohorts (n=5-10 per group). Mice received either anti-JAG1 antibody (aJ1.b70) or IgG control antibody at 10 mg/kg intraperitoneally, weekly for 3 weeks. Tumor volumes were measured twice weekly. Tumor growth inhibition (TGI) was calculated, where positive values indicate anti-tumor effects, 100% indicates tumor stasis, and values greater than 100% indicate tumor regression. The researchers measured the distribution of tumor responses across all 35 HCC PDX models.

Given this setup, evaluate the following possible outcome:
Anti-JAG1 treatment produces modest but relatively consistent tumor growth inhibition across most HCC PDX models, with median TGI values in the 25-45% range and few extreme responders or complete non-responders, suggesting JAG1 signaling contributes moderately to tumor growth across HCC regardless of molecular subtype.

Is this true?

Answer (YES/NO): NO